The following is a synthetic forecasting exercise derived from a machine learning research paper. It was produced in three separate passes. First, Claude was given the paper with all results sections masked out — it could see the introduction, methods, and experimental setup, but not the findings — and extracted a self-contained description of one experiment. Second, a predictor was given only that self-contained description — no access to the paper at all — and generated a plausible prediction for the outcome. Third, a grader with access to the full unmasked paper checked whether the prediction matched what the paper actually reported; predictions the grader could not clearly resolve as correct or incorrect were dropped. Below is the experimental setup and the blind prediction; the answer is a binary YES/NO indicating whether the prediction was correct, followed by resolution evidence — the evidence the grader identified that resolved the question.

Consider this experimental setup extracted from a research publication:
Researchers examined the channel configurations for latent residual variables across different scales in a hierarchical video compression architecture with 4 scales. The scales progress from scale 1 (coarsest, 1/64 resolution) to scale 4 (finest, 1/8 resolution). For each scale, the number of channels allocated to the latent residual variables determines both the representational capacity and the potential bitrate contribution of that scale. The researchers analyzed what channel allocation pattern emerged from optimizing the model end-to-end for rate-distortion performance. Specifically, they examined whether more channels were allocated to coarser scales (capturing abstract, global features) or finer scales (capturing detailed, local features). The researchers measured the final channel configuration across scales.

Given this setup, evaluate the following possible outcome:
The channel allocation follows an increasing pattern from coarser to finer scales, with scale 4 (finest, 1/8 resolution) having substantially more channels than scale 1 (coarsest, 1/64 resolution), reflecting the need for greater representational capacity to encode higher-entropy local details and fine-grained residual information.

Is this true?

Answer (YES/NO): NO